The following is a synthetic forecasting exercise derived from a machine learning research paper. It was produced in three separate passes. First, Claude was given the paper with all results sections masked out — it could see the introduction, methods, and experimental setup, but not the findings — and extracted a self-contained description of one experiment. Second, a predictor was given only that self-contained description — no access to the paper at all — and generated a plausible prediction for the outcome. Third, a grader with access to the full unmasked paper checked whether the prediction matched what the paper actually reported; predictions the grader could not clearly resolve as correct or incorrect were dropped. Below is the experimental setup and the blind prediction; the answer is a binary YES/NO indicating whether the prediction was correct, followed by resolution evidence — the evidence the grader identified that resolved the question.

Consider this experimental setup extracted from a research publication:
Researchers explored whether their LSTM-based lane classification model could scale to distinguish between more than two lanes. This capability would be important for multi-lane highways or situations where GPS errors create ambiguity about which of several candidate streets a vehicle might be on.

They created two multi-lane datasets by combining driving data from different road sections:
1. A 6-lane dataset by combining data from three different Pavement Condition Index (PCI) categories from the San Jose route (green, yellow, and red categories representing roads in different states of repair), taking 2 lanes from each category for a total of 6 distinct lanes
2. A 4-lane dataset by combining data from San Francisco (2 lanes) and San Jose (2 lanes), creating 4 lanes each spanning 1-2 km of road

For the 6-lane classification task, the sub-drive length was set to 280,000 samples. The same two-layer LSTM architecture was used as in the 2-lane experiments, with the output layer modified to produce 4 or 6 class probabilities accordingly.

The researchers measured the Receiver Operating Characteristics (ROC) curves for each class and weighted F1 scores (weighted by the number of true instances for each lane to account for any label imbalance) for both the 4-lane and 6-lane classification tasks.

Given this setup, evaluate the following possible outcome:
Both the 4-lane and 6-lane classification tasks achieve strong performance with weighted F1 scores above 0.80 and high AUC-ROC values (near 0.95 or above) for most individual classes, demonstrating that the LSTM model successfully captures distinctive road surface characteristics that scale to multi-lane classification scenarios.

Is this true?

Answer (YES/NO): YES